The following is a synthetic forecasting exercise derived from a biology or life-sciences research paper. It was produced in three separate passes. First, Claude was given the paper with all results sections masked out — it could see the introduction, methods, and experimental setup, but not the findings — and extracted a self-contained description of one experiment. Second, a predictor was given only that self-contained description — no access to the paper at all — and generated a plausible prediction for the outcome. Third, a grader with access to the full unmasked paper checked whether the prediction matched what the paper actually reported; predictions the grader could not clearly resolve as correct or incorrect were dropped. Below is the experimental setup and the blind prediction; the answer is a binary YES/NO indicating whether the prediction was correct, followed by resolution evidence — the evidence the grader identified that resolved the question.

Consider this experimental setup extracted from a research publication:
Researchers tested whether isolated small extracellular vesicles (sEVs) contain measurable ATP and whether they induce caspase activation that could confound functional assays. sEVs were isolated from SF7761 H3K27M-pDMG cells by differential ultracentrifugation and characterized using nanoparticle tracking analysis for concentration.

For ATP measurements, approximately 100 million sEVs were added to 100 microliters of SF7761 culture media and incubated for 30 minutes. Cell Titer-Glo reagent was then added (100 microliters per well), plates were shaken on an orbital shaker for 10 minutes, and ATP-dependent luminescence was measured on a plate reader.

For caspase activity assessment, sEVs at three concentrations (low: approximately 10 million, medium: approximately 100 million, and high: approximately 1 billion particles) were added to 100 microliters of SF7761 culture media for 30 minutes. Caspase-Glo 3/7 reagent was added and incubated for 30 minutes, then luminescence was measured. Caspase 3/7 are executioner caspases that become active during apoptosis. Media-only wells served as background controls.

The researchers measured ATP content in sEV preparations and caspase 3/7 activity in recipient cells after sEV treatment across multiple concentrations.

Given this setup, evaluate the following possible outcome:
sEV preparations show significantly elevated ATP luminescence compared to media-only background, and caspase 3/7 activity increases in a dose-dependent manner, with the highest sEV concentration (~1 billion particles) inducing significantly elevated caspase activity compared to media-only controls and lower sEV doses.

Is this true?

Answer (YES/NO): YES